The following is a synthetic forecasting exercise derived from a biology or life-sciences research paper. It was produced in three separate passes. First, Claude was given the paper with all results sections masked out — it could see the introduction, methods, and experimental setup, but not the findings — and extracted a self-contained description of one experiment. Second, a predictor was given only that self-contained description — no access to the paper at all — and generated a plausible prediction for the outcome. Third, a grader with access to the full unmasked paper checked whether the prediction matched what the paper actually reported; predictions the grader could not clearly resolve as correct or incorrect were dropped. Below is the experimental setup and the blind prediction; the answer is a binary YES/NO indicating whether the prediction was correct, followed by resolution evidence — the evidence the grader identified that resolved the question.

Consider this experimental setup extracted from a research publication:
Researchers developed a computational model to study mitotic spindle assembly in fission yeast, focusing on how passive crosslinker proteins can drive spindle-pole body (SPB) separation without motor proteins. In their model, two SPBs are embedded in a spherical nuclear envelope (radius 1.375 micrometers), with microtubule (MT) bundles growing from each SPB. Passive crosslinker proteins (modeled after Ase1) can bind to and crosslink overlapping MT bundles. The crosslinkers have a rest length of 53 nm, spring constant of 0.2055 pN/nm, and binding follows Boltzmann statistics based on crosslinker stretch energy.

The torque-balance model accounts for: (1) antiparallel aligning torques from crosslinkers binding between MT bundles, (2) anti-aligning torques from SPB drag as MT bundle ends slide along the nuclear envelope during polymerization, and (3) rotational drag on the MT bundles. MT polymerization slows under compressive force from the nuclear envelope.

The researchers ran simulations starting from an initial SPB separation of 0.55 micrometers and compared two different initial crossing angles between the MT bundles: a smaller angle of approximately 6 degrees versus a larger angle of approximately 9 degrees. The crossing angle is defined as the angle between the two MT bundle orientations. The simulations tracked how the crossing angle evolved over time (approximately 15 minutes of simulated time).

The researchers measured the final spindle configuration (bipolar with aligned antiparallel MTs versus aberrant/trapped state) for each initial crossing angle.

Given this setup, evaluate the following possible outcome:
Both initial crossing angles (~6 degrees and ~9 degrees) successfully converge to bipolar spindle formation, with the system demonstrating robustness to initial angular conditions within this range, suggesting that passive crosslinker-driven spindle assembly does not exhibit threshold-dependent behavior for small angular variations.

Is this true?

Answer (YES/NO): NO